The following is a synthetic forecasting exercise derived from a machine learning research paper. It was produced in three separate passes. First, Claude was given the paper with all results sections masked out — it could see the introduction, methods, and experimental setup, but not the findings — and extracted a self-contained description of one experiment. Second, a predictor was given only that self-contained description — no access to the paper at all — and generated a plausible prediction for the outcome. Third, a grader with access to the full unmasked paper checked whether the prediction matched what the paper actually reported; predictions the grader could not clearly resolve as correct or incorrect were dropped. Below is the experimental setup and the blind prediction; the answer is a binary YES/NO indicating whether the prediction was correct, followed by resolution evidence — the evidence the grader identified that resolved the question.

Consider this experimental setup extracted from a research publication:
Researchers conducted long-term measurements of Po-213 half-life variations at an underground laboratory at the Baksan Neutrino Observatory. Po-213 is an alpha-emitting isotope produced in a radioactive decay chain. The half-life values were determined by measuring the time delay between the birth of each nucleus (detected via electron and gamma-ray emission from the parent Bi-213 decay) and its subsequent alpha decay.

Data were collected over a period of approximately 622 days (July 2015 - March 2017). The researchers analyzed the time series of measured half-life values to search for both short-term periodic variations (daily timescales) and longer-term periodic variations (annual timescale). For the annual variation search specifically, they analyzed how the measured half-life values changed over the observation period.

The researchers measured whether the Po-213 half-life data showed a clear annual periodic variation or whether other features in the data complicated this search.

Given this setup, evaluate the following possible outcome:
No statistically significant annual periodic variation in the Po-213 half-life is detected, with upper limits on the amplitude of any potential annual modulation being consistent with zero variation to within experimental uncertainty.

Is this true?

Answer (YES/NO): NO